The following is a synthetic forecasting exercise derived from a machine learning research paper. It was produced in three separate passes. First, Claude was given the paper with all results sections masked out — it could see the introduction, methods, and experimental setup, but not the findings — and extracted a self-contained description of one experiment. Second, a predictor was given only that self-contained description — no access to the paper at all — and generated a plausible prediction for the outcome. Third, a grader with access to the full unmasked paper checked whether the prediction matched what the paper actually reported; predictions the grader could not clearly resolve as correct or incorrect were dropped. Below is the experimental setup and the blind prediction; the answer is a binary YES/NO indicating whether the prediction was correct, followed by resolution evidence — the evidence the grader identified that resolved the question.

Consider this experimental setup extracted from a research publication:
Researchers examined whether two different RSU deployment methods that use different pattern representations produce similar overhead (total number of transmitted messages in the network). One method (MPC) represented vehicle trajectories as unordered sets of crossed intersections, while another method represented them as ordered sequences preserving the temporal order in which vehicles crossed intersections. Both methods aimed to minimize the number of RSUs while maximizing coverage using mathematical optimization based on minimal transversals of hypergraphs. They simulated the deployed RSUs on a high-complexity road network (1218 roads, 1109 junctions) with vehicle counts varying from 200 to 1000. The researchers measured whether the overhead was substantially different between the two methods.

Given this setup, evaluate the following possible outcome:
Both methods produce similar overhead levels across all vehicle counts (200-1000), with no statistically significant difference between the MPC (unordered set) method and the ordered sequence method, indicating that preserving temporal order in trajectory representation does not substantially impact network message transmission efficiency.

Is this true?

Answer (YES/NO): NO